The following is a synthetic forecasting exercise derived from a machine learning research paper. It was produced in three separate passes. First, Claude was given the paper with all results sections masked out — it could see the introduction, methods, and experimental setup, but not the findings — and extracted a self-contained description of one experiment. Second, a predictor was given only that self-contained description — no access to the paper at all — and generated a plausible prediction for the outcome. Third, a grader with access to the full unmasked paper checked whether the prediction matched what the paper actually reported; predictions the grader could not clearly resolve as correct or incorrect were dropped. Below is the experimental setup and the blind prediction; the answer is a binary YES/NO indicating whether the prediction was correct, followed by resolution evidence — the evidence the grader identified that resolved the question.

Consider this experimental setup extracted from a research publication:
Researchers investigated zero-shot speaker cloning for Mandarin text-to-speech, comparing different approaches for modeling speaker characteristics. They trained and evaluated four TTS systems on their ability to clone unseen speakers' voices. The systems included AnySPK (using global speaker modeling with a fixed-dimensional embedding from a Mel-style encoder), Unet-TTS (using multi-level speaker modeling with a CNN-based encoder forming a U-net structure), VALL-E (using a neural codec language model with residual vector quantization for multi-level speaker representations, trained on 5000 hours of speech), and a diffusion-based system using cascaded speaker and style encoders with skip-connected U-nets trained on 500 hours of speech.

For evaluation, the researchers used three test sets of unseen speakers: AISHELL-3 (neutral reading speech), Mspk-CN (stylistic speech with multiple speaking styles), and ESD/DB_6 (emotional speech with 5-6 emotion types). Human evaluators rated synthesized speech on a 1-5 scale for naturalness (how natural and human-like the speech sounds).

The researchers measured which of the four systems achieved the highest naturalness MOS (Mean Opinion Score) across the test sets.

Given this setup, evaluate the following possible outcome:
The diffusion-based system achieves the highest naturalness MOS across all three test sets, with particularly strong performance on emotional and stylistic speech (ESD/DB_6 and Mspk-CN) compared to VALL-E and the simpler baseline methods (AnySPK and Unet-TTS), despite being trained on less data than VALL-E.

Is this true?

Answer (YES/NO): NO